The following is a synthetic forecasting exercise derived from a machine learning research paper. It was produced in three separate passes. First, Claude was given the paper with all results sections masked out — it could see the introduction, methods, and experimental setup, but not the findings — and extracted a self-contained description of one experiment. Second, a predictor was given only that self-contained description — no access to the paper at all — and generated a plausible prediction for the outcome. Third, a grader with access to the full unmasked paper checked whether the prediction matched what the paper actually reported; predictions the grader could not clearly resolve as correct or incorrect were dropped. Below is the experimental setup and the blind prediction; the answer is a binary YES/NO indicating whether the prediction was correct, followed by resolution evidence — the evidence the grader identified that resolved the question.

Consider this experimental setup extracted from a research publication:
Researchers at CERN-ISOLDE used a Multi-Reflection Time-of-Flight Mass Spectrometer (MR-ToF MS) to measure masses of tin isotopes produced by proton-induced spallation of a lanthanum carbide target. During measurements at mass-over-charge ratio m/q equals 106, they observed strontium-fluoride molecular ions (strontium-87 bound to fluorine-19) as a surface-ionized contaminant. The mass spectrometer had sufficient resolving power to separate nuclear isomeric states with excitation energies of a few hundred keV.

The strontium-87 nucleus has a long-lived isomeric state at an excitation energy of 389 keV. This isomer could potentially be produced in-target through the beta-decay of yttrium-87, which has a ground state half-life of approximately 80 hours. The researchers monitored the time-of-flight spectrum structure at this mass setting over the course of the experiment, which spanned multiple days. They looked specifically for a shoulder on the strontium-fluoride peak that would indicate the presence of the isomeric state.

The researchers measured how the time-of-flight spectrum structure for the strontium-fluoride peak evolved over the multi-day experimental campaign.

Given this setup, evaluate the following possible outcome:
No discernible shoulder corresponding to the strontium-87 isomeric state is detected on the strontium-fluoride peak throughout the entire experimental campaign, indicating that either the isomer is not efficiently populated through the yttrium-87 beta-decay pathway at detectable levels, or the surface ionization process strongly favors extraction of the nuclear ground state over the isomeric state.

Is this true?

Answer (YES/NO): NO